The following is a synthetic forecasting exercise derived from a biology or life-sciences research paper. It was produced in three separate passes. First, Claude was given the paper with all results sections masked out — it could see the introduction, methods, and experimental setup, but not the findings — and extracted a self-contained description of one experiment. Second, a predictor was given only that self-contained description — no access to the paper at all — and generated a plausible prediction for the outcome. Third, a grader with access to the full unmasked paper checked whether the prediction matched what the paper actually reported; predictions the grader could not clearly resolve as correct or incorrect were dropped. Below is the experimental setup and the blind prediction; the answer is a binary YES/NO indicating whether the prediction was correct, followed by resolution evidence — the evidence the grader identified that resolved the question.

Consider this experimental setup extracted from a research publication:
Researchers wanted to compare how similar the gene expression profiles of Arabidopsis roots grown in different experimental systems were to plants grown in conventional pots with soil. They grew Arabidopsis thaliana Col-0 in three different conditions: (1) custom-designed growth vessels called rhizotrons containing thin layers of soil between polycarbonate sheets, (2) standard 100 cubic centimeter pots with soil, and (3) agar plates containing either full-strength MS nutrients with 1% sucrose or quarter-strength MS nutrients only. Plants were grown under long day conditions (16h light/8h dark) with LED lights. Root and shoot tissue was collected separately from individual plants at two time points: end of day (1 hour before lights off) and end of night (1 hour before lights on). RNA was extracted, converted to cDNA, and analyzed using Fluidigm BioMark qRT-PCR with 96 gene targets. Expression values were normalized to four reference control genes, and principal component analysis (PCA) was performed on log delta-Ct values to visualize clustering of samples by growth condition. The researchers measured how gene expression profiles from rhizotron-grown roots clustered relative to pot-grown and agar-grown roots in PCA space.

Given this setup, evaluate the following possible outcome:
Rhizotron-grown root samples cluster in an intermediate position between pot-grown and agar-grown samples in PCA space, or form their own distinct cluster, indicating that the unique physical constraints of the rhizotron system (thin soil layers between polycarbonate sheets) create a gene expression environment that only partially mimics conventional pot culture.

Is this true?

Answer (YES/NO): NO